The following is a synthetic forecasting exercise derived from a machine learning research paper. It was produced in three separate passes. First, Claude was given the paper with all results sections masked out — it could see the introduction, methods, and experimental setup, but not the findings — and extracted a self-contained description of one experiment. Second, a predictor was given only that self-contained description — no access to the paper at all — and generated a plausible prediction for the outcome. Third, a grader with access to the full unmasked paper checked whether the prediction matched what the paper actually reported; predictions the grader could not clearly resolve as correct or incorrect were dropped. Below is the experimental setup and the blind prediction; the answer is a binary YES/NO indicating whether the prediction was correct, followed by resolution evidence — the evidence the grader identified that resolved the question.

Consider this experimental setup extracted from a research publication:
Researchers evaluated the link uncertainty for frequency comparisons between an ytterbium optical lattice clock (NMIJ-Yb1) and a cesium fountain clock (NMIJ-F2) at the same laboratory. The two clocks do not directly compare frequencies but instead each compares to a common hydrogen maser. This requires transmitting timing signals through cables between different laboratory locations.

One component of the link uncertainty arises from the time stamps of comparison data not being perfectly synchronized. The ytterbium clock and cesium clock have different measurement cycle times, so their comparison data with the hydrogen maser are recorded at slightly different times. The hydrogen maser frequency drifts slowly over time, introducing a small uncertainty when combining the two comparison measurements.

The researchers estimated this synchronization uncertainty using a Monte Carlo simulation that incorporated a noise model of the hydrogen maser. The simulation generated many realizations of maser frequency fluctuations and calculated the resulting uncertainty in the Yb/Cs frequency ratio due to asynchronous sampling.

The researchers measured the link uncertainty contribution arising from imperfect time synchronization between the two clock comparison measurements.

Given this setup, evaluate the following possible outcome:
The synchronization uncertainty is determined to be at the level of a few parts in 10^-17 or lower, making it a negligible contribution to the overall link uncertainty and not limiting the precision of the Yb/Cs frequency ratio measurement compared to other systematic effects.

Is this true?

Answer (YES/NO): YES